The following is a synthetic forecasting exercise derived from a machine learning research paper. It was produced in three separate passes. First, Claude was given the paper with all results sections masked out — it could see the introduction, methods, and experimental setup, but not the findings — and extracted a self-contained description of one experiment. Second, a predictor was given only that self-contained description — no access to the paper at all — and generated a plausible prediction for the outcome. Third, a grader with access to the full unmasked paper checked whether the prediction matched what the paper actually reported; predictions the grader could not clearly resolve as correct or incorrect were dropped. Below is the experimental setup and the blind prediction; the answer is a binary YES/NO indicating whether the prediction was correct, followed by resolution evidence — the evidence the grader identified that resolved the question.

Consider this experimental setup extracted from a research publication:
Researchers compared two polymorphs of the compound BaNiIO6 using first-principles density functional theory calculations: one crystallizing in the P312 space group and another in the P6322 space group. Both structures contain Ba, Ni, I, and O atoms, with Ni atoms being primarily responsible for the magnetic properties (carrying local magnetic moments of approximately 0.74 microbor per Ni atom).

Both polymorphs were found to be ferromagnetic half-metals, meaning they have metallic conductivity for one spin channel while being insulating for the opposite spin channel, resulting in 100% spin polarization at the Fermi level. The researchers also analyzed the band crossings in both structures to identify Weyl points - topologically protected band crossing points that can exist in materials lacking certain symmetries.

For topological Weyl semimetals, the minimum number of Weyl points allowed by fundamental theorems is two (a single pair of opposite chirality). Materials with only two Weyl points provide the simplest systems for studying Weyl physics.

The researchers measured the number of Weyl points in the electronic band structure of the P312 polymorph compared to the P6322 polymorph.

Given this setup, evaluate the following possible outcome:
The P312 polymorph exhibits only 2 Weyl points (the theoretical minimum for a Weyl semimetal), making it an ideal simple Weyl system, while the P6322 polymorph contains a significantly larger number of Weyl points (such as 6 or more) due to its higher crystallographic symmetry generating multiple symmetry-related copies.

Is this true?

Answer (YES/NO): YES